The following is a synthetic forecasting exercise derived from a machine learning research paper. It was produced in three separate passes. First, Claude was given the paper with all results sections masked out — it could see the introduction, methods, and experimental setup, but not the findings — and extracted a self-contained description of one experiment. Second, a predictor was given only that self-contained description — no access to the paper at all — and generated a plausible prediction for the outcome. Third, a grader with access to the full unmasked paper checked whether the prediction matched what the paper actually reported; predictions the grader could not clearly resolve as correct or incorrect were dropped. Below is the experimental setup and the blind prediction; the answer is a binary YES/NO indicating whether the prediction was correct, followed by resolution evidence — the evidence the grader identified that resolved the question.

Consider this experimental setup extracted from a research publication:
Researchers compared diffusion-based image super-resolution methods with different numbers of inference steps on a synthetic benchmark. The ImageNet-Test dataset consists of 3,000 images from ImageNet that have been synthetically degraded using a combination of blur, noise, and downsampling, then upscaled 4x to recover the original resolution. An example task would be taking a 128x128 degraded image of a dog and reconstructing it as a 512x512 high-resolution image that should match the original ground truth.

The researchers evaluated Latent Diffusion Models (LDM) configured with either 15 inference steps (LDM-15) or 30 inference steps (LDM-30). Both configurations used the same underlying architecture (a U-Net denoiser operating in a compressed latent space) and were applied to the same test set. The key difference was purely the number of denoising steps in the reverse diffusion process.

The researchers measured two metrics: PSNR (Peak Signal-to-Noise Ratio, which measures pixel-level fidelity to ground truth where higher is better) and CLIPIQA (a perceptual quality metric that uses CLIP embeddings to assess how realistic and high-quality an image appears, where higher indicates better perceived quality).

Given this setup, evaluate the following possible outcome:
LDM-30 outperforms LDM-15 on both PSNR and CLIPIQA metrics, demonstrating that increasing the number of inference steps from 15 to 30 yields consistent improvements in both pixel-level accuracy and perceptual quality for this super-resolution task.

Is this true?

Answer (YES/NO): NO